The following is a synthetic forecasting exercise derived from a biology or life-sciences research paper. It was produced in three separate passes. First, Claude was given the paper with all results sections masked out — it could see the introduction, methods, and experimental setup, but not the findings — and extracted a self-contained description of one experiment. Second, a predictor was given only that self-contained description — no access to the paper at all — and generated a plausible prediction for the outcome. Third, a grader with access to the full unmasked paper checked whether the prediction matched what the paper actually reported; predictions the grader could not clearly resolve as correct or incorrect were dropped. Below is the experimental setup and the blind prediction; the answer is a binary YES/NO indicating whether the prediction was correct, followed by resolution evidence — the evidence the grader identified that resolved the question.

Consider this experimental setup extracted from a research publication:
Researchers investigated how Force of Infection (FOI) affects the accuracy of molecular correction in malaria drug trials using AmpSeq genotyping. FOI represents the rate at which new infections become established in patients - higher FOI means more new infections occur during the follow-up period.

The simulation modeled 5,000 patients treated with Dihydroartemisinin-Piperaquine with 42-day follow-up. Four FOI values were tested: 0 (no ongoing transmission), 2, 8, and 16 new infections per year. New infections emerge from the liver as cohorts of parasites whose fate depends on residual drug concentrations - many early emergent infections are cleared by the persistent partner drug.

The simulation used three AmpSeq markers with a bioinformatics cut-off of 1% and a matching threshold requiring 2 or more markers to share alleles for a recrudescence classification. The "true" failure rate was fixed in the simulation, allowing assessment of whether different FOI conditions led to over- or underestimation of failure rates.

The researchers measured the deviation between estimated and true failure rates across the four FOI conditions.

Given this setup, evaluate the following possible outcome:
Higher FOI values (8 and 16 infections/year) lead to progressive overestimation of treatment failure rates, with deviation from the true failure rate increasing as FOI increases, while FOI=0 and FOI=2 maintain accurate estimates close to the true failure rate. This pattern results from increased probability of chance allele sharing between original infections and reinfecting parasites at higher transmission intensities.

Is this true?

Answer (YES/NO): NO